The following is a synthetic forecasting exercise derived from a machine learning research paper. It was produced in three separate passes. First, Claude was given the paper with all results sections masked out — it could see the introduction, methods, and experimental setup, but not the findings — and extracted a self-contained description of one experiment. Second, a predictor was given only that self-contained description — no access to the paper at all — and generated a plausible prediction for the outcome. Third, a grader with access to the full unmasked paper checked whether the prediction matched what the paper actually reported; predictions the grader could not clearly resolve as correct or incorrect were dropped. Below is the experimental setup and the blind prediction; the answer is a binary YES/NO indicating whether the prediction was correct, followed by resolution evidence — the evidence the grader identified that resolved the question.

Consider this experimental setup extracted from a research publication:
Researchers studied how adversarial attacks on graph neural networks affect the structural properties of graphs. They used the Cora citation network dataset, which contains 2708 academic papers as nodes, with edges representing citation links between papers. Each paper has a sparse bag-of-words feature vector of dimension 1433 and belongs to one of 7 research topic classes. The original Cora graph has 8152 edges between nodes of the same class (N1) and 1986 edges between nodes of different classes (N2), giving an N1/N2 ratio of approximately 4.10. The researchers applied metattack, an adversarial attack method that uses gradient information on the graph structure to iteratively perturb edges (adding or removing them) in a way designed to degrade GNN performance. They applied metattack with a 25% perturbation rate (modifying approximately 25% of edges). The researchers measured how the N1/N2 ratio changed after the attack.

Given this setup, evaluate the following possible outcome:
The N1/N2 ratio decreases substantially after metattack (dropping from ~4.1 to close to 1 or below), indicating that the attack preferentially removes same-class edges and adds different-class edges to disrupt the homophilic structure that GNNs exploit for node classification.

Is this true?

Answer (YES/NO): NO